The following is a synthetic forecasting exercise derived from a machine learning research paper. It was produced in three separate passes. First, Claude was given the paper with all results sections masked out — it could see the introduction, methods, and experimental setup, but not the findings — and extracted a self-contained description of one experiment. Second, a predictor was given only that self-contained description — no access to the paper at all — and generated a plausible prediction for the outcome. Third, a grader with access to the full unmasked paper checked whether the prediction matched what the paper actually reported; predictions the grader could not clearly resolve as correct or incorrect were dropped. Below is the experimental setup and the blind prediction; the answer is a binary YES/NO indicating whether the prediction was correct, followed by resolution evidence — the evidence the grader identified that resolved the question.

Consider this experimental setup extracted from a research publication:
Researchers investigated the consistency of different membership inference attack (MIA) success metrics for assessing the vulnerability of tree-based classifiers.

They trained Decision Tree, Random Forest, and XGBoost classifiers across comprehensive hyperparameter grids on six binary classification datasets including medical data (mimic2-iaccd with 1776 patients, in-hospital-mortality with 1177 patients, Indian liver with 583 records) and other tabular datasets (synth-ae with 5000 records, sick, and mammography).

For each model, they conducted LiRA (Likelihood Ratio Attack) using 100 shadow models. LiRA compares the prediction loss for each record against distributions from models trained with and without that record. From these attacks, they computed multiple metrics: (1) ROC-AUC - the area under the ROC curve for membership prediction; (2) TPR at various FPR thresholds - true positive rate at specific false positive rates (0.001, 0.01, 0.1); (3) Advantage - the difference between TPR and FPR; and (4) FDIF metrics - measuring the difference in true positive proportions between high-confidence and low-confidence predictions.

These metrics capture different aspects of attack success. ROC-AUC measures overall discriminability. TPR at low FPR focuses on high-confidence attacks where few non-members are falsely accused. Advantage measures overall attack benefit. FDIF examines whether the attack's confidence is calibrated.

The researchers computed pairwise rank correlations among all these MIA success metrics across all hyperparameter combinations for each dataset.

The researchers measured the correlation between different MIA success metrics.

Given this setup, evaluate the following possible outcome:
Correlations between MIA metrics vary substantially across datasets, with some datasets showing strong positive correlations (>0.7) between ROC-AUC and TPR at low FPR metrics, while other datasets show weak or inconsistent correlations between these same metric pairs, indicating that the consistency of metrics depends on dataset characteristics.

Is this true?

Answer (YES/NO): NO